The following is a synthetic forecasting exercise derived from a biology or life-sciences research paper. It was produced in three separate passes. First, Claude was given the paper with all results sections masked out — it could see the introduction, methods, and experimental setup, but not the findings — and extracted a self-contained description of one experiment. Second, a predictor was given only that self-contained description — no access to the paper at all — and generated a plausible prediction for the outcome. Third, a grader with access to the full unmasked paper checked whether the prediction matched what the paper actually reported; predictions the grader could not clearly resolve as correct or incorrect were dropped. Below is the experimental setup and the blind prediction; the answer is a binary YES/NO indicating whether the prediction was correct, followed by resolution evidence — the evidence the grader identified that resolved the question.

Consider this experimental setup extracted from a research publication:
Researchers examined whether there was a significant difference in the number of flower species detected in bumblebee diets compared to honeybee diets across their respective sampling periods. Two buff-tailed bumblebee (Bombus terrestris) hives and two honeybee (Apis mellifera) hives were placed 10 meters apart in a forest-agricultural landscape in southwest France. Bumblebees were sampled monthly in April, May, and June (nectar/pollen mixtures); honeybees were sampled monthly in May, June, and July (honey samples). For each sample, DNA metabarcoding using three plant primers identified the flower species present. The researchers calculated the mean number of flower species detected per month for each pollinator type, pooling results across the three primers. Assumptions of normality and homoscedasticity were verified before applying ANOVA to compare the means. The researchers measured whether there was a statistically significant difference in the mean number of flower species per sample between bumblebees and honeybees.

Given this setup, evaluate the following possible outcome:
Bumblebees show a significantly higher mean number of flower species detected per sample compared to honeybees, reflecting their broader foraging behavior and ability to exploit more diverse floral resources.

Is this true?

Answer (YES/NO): NO